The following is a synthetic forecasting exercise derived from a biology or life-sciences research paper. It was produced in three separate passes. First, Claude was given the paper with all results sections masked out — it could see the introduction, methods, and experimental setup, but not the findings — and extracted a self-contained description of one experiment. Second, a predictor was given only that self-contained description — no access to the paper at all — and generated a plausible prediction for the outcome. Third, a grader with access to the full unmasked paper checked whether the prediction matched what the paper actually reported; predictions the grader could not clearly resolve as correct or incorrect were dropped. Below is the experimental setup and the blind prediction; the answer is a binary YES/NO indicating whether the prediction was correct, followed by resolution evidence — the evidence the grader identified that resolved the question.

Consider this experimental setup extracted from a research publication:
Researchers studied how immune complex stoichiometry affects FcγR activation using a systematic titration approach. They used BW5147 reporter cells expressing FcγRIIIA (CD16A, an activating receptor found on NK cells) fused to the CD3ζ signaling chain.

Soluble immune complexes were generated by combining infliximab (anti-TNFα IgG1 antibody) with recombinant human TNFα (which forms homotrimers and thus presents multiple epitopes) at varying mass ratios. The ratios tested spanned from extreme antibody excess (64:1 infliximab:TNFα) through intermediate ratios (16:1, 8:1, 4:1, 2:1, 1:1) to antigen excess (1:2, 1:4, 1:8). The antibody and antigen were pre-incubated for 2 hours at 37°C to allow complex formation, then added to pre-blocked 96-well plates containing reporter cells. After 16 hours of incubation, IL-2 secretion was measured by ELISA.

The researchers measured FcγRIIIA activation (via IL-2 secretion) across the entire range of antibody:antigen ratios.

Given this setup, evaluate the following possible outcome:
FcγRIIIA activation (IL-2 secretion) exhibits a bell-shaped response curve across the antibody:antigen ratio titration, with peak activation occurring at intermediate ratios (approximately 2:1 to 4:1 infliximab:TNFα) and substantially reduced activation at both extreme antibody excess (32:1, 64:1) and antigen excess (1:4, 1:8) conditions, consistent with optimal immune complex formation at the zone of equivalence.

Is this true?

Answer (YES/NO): NO